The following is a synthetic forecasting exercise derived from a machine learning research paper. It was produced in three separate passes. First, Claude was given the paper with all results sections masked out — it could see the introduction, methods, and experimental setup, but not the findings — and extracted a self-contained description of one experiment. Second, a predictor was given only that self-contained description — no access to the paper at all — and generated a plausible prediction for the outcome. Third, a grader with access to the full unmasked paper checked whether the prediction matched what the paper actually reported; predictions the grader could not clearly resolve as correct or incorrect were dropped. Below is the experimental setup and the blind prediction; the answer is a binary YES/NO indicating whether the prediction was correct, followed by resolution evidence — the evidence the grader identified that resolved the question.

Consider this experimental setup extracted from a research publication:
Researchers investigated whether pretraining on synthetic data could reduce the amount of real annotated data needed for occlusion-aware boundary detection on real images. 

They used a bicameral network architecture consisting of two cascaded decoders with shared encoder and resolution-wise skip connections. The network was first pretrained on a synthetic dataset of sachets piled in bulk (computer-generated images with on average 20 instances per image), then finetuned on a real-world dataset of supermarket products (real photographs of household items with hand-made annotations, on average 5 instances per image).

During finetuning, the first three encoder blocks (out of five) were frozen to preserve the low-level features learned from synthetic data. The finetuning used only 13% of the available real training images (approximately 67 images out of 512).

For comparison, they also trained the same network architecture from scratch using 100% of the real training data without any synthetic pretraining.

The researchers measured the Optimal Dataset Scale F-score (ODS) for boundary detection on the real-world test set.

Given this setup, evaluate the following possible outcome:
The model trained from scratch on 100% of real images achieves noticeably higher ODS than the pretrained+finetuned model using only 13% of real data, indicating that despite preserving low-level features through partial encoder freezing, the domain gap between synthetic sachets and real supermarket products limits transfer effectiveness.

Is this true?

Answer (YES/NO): NO